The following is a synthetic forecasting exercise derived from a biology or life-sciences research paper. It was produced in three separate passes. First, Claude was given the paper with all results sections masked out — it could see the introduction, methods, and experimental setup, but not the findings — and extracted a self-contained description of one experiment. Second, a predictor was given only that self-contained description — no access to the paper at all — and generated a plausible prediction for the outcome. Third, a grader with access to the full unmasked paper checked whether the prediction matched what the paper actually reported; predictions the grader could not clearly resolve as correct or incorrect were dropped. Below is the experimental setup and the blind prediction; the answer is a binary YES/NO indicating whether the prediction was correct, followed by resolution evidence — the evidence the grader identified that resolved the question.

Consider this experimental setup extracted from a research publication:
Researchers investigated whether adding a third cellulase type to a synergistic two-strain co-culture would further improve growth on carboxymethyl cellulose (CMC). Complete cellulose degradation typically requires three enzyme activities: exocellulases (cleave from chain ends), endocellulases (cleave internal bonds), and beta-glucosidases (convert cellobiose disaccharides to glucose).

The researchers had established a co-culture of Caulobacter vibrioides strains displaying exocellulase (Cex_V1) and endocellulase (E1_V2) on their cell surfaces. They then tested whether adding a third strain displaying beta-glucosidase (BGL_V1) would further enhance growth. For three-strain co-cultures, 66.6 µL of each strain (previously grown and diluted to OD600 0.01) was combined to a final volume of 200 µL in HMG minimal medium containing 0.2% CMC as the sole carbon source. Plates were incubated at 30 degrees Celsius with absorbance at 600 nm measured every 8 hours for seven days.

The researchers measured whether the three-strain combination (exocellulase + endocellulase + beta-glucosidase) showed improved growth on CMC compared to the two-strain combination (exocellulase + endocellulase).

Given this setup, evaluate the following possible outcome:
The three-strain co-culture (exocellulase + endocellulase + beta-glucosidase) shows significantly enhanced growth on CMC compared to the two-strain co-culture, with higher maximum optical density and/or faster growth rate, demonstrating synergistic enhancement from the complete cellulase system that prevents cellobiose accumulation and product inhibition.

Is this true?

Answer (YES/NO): NO